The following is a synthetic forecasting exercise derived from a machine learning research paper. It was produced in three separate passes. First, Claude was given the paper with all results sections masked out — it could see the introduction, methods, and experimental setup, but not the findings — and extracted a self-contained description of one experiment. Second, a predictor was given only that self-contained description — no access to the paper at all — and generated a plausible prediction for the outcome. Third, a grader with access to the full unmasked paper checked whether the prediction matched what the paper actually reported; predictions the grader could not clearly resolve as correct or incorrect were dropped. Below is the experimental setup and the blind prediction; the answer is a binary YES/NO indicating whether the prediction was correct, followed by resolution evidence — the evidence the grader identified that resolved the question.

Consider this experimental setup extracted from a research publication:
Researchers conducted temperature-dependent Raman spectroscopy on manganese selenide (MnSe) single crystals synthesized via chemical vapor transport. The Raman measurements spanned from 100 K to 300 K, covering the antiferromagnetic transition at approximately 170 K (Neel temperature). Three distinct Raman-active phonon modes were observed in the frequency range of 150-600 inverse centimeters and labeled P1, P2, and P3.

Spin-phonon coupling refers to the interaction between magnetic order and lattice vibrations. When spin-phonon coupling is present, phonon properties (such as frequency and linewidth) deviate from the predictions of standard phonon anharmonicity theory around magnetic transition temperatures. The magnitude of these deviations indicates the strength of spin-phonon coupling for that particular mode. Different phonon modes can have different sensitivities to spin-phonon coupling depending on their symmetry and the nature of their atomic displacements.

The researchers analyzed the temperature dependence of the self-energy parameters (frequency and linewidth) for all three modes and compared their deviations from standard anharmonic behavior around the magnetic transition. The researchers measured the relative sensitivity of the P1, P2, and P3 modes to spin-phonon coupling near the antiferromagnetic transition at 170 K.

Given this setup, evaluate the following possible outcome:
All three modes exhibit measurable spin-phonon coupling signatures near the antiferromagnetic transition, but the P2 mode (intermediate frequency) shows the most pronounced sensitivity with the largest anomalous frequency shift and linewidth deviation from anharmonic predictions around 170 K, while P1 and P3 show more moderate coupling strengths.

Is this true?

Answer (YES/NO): NO